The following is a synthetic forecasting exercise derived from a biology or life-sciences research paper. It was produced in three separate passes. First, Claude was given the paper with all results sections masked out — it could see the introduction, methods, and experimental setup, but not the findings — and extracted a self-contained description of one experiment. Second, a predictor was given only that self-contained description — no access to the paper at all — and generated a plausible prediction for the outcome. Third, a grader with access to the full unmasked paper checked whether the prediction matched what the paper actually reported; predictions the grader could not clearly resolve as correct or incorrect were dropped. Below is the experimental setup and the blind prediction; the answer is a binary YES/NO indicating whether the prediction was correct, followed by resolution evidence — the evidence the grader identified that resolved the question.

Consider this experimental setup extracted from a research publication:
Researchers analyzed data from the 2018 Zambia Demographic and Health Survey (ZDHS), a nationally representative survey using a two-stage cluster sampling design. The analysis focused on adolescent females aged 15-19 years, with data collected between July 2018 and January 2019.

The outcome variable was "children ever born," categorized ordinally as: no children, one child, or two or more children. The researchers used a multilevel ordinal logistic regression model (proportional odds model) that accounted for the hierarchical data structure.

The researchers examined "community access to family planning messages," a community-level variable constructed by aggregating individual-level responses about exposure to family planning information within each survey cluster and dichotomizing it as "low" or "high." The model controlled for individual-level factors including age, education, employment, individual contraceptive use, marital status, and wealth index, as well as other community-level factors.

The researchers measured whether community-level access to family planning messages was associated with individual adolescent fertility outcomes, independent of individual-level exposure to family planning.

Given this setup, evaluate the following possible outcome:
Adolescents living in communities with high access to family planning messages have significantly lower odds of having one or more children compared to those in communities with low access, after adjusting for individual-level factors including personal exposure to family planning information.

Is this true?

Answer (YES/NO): NO